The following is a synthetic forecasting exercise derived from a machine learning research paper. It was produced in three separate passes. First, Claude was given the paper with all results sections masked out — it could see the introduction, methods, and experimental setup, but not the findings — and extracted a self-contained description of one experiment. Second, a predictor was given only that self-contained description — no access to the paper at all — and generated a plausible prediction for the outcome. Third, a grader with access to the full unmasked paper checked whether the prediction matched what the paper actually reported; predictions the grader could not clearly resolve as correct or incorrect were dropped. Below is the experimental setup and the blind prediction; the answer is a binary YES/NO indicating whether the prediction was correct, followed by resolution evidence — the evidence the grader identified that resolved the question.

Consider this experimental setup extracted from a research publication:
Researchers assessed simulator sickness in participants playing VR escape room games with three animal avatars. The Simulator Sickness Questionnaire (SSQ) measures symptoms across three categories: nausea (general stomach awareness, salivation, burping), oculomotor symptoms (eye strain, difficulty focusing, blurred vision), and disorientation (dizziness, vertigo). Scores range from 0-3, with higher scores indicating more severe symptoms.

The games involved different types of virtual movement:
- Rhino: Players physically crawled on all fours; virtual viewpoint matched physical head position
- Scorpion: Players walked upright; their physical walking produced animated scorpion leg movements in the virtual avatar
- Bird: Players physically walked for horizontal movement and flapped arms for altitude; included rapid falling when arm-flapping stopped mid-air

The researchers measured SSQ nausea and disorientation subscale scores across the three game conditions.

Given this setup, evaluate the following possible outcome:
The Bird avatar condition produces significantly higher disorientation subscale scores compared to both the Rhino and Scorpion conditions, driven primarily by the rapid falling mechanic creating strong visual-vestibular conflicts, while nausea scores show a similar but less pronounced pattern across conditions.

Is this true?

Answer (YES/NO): NO